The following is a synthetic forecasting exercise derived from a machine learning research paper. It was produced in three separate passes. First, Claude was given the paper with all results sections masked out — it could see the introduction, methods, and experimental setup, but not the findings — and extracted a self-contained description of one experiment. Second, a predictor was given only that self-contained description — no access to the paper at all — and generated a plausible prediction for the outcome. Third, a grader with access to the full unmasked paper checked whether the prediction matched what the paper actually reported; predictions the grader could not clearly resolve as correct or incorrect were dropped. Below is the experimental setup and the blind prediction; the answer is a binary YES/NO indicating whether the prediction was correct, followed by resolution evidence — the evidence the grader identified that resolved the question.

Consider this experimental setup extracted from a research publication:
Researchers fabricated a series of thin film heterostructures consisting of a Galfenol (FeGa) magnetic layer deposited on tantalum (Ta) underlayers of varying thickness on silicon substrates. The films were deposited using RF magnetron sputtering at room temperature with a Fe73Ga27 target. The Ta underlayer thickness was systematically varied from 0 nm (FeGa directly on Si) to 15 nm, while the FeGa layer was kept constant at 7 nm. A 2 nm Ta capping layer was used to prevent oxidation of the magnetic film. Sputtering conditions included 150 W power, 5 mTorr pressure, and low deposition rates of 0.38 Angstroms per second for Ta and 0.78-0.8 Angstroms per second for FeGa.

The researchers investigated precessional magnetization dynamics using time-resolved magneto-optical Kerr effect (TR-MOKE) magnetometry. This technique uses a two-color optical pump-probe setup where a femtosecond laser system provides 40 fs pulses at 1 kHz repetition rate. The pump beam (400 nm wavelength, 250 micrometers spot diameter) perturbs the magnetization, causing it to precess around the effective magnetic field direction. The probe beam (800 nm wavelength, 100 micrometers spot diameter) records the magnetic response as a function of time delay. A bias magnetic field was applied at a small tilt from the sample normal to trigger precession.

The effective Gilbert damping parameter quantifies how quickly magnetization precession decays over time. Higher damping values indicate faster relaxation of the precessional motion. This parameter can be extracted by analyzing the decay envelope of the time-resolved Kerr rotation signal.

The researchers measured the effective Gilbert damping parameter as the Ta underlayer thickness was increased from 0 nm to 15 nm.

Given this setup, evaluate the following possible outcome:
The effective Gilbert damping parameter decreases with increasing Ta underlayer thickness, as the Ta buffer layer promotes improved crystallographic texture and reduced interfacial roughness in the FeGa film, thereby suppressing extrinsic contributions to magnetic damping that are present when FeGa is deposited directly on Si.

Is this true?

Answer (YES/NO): NO